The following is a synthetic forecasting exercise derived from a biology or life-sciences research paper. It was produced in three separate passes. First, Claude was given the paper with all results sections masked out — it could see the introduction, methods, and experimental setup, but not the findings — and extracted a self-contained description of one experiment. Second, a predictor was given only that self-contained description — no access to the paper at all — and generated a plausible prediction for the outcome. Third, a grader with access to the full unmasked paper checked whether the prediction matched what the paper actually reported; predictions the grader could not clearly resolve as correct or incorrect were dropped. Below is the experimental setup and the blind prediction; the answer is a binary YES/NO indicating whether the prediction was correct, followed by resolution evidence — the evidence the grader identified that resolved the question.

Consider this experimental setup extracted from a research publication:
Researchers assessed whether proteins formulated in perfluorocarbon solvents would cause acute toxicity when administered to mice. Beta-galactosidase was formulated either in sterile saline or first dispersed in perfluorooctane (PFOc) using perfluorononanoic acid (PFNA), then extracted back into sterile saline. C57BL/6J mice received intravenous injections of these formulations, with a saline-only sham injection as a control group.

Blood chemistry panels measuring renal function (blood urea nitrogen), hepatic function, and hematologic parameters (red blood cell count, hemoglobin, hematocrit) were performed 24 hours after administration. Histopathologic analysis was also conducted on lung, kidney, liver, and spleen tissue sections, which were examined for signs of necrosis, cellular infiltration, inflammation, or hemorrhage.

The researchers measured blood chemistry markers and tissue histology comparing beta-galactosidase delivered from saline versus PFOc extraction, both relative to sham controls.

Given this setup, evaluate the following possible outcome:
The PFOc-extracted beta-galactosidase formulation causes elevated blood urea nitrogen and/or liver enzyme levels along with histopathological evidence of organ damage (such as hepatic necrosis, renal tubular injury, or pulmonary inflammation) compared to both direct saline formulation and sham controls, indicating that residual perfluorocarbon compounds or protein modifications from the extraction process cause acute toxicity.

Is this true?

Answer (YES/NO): NO